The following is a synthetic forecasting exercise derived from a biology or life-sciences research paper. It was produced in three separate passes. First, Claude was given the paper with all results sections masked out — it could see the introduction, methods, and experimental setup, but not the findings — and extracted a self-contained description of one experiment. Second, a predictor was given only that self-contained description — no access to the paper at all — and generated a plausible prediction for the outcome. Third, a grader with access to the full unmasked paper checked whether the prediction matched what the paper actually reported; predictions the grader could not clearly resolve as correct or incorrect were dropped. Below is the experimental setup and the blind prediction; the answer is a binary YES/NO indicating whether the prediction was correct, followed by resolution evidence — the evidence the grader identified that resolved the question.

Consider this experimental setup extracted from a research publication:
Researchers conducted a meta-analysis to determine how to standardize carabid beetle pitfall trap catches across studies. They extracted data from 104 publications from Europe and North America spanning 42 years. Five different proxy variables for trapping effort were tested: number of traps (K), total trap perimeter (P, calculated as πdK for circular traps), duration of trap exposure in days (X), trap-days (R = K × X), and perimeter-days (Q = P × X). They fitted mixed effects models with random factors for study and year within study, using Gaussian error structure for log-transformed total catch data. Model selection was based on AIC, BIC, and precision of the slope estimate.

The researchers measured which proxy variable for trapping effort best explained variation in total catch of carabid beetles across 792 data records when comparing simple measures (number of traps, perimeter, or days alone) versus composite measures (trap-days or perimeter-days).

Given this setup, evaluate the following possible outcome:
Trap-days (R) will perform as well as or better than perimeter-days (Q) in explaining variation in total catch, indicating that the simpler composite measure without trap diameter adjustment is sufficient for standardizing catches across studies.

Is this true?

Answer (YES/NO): YES